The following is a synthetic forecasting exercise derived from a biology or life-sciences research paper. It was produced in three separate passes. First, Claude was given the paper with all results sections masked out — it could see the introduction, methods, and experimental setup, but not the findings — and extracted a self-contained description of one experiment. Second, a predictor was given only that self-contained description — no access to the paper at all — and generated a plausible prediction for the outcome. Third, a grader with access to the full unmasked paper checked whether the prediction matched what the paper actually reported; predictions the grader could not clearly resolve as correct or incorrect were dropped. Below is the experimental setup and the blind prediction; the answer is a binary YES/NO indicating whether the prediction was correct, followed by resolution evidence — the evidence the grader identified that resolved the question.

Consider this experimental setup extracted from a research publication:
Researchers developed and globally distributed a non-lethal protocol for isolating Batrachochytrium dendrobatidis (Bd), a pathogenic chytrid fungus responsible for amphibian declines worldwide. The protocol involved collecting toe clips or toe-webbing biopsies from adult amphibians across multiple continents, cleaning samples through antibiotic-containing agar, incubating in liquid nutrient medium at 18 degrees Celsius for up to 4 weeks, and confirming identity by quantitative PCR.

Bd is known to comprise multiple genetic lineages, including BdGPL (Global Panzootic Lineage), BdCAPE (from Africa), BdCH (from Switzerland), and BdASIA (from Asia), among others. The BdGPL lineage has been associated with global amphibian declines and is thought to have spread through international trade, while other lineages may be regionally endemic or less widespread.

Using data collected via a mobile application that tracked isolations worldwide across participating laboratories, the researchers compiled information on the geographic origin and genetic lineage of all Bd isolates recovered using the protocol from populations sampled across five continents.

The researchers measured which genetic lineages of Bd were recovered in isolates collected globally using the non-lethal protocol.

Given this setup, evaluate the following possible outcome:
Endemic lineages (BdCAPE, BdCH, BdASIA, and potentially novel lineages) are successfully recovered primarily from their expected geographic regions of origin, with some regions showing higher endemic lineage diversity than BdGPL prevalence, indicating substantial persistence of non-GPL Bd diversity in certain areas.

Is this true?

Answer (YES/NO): NO